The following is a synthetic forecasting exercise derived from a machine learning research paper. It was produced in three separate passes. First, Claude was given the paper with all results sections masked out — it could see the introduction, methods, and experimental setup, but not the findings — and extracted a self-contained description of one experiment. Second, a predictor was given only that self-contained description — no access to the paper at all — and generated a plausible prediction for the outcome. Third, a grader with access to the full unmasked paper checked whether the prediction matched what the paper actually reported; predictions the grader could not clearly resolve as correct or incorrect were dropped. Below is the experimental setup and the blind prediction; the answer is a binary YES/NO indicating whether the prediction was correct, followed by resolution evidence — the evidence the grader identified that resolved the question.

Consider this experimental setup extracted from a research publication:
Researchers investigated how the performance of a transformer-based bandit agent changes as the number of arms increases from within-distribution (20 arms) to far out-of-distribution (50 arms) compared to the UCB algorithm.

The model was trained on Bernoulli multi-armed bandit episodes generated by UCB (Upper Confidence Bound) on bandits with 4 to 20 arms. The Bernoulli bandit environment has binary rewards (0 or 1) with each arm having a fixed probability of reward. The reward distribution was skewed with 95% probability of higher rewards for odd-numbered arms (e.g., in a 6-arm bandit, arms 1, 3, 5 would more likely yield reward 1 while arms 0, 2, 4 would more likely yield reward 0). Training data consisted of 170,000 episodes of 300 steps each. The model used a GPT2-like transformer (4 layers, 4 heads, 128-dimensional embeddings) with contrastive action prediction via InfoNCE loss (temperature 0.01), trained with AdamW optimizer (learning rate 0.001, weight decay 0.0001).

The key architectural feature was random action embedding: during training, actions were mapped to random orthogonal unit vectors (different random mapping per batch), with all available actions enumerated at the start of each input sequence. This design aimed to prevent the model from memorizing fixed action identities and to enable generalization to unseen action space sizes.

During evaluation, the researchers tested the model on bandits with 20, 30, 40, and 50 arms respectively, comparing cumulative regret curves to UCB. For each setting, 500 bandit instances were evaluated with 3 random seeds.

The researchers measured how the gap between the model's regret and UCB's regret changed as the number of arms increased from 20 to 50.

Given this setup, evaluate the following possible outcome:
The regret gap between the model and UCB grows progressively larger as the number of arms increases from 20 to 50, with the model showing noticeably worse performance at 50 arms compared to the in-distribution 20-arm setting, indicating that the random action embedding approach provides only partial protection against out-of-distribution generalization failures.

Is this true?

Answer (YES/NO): NO